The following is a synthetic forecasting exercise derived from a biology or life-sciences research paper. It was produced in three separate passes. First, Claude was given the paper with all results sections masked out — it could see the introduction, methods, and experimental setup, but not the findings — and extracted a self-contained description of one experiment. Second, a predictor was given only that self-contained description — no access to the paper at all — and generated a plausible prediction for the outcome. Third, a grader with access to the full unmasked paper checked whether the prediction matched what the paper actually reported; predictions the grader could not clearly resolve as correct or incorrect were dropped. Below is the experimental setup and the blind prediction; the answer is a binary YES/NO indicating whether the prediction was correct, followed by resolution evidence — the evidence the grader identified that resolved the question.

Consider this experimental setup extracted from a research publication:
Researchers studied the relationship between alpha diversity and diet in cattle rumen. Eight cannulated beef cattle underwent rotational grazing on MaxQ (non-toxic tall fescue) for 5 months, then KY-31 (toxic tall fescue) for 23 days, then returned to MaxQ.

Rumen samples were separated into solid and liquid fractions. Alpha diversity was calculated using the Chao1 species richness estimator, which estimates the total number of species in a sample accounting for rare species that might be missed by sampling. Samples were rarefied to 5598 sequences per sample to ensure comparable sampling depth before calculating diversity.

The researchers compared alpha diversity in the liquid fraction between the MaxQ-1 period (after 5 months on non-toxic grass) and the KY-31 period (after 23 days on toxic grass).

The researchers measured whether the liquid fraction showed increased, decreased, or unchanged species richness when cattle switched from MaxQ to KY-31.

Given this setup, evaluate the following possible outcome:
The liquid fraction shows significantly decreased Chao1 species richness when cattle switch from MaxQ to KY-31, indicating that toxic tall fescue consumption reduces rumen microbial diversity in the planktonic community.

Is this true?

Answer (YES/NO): NO